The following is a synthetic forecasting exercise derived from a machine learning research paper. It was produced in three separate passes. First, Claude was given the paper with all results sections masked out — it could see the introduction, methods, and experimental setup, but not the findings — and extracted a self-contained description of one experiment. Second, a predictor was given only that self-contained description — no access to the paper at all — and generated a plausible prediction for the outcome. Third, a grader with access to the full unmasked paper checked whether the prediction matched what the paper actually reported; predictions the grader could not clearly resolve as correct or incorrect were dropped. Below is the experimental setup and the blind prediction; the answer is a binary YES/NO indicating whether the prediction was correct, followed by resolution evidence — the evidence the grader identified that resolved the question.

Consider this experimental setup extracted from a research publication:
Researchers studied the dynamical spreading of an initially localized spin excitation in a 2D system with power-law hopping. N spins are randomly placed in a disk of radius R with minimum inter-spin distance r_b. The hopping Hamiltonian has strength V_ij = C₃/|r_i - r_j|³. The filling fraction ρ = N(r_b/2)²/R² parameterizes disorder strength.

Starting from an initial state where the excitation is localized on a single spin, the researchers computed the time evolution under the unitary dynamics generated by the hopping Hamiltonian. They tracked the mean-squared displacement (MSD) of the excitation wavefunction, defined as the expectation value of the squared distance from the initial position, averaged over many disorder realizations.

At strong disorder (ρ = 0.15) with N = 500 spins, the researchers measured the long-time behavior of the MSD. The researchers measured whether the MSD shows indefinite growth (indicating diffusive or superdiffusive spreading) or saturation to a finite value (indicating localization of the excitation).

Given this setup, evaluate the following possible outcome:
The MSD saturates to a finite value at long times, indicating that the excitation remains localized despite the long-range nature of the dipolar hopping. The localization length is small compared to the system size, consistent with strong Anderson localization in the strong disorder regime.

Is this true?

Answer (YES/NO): NO